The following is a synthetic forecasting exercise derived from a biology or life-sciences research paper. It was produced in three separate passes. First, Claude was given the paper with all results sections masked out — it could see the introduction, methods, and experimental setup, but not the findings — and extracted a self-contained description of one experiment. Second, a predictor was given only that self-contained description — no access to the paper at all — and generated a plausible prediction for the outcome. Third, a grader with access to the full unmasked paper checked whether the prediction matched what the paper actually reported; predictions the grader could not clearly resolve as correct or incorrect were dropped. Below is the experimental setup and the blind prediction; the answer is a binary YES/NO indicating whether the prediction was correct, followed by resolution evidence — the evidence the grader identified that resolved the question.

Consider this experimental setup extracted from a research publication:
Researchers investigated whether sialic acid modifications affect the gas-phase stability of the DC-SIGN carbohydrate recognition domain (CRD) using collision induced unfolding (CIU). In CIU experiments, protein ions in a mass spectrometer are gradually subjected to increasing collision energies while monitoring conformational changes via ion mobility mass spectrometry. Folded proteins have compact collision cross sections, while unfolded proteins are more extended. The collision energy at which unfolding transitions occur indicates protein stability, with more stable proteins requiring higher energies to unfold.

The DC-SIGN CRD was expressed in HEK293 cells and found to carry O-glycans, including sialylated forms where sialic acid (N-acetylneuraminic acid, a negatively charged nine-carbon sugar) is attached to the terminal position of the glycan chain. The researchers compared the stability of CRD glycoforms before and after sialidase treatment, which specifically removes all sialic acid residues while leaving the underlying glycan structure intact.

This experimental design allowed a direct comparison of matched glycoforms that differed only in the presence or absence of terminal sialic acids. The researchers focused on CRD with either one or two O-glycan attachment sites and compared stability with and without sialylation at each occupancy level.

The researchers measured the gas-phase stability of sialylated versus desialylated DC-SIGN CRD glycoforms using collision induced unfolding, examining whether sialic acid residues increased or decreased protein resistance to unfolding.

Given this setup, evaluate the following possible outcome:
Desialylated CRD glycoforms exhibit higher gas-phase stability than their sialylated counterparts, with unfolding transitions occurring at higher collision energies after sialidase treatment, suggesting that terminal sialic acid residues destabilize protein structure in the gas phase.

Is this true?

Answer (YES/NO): YES